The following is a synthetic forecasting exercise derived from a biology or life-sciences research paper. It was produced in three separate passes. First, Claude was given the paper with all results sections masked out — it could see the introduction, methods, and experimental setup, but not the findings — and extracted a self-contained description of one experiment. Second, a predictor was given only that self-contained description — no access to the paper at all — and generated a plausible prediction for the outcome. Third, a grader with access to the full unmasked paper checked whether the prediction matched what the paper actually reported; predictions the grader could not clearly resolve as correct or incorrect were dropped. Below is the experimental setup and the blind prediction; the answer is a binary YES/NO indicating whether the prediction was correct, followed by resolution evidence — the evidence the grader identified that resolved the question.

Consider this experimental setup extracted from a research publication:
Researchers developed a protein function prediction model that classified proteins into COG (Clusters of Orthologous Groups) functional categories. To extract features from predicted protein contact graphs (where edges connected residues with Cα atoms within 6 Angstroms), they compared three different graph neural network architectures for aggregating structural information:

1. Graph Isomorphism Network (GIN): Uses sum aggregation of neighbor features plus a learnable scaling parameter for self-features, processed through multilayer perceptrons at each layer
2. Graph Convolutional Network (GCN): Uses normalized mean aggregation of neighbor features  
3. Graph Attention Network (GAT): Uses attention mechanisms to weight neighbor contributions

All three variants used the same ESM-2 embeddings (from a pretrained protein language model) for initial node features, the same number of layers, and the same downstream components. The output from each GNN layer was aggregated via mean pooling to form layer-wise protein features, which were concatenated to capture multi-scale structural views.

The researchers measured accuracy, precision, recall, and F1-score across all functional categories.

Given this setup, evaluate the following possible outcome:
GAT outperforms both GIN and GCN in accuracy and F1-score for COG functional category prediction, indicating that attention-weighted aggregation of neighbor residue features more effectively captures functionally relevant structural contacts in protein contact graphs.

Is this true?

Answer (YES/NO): NO